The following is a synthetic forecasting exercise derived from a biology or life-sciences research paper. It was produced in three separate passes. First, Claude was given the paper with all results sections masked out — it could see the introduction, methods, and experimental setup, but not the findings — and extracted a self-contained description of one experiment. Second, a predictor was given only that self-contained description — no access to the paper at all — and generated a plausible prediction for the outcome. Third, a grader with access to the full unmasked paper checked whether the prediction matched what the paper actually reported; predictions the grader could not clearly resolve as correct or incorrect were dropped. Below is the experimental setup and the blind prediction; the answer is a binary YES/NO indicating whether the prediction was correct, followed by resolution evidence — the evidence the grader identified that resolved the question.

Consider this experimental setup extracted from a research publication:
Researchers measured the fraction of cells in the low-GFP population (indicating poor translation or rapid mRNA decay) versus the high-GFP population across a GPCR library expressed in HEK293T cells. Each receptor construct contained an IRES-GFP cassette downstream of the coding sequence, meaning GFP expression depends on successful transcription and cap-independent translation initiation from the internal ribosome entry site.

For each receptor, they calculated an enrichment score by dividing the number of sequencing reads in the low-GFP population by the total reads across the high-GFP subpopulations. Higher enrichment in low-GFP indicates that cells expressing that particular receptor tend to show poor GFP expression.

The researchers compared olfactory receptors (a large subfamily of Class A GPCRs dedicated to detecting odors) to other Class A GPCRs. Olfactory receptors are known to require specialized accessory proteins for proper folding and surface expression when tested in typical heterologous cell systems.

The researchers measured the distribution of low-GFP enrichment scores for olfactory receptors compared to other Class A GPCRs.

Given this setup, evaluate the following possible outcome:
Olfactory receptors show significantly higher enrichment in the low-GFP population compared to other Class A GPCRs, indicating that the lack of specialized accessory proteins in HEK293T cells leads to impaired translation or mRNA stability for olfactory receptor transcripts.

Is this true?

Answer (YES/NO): YES